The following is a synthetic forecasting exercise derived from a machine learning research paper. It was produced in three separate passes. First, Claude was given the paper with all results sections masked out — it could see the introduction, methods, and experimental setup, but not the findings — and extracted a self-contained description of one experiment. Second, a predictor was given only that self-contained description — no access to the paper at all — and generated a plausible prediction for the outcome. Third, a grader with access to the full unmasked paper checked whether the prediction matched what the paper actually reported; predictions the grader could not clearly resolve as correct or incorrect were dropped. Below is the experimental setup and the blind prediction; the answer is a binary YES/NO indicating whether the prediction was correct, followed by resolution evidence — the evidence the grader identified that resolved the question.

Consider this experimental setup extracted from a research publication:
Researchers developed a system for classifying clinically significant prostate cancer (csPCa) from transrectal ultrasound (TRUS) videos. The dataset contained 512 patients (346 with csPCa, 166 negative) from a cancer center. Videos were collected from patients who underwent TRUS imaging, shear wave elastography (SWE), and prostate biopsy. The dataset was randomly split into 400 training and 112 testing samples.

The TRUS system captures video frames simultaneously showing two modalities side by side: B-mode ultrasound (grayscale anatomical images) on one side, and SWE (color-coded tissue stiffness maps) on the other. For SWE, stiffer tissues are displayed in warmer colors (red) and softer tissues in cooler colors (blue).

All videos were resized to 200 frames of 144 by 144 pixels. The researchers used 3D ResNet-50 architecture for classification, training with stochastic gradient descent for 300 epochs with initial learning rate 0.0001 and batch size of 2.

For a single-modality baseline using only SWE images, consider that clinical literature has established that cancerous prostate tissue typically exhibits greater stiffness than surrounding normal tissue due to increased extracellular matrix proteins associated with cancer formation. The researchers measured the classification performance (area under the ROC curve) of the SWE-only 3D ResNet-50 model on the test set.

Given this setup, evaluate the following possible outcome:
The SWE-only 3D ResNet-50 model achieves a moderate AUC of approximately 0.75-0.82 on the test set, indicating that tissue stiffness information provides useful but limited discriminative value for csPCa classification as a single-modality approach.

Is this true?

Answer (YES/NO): NO